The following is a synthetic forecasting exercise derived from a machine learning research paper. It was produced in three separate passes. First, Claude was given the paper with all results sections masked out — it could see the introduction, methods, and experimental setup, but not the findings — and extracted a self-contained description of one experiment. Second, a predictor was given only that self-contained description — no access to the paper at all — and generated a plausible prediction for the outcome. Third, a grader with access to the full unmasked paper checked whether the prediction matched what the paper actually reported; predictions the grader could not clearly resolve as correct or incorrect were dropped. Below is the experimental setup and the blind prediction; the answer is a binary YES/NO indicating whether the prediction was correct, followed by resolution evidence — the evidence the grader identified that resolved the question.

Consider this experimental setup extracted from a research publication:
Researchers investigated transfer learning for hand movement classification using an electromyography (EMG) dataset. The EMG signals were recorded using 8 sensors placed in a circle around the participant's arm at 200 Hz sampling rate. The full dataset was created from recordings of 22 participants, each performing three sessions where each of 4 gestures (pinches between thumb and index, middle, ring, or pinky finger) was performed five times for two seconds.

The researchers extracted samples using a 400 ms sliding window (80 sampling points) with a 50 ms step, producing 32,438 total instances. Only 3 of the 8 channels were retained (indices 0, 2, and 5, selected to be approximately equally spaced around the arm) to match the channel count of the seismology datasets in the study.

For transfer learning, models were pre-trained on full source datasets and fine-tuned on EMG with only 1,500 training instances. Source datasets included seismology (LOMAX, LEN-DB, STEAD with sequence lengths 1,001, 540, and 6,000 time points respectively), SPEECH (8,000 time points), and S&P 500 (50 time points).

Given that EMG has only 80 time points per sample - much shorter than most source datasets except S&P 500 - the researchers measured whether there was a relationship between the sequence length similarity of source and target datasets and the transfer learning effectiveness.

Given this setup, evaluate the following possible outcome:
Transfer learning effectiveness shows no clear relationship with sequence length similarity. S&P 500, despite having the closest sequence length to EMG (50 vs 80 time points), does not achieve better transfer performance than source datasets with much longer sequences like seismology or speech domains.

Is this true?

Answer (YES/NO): YES